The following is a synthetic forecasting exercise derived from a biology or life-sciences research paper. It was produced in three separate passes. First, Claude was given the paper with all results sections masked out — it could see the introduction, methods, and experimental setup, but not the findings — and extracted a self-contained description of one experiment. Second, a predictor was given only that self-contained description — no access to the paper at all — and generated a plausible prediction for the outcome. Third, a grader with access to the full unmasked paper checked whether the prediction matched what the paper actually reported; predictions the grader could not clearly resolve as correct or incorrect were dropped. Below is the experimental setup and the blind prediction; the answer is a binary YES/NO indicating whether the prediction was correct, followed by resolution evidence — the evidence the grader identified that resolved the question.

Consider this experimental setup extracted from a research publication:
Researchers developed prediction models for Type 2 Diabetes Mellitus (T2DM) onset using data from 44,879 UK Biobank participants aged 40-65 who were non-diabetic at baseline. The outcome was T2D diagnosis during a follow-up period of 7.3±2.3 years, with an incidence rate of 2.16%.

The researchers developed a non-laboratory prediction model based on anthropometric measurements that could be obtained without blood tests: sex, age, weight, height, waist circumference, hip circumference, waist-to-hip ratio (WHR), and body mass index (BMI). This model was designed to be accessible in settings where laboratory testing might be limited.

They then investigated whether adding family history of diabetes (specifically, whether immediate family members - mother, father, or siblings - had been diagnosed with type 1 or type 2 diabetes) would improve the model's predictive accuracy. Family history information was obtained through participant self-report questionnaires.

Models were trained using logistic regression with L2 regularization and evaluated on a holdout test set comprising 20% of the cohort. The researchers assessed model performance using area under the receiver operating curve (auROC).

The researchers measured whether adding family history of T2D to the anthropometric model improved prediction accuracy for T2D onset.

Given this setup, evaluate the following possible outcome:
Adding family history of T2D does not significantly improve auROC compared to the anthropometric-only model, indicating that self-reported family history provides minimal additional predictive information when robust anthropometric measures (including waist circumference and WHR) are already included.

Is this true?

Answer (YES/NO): YES